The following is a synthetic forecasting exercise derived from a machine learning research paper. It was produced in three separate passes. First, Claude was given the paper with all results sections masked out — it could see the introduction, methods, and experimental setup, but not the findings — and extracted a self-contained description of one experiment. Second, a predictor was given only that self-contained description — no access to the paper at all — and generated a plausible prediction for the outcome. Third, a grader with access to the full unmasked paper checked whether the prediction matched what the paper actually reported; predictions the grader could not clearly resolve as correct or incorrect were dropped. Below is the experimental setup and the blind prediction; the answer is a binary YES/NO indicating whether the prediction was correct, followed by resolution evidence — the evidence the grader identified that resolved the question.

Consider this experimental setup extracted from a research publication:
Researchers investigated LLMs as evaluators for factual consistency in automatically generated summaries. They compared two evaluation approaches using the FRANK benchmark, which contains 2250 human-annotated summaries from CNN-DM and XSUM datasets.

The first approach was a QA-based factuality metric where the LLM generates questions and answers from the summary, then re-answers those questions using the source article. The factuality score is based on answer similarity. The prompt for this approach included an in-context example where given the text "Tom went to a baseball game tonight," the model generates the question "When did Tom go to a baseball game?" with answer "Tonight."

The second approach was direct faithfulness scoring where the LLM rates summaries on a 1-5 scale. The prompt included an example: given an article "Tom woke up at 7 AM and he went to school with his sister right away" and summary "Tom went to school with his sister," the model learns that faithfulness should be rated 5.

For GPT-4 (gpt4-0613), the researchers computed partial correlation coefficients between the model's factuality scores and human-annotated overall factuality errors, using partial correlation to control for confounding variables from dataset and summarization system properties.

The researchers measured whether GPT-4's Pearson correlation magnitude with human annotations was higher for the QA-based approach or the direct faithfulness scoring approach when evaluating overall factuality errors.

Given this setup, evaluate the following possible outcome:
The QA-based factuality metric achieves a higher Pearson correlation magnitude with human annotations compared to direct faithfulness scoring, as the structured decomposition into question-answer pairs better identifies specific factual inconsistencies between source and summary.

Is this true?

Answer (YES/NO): NO